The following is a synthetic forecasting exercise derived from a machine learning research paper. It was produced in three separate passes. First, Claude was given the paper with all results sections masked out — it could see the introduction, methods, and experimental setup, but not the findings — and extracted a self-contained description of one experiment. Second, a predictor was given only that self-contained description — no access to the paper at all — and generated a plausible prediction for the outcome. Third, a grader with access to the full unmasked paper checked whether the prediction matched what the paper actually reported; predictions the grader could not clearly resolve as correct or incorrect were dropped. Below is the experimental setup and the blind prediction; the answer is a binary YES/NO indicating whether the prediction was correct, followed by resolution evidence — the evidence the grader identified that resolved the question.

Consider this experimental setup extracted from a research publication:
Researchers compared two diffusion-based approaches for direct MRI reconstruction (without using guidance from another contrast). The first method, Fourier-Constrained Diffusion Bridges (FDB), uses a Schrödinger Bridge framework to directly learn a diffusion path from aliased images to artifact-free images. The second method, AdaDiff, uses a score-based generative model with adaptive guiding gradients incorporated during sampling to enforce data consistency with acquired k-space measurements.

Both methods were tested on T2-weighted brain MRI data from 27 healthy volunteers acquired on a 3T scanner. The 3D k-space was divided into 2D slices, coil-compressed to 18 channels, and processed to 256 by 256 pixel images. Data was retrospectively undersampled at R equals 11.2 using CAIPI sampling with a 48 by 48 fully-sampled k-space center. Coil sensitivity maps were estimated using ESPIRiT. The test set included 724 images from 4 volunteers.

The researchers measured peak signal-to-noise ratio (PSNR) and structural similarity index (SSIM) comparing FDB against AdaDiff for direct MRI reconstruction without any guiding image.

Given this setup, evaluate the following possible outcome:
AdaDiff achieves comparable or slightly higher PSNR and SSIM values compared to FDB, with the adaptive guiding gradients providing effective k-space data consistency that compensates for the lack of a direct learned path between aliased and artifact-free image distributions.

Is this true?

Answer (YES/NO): NO